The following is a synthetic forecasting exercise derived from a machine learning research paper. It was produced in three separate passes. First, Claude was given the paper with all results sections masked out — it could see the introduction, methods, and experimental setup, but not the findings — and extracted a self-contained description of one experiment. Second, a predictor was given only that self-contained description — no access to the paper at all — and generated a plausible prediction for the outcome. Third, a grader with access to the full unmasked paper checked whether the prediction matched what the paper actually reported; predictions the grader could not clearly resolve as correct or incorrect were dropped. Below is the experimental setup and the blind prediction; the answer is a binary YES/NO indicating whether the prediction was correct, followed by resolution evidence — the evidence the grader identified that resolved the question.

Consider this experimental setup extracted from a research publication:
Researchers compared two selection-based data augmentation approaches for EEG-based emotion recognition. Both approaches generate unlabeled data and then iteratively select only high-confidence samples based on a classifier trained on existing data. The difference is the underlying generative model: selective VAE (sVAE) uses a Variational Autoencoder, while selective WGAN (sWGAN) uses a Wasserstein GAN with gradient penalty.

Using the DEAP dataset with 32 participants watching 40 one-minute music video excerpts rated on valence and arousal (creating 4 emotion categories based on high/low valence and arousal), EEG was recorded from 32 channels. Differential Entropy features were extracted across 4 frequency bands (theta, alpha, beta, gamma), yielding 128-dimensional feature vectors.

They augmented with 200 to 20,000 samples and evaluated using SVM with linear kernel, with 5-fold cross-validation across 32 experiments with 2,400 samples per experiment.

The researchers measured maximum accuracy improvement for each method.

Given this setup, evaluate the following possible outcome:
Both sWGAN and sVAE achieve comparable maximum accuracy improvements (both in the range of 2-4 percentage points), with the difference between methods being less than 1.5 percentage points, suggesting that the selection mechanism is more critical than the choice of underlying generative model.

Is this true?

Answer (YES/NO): NO